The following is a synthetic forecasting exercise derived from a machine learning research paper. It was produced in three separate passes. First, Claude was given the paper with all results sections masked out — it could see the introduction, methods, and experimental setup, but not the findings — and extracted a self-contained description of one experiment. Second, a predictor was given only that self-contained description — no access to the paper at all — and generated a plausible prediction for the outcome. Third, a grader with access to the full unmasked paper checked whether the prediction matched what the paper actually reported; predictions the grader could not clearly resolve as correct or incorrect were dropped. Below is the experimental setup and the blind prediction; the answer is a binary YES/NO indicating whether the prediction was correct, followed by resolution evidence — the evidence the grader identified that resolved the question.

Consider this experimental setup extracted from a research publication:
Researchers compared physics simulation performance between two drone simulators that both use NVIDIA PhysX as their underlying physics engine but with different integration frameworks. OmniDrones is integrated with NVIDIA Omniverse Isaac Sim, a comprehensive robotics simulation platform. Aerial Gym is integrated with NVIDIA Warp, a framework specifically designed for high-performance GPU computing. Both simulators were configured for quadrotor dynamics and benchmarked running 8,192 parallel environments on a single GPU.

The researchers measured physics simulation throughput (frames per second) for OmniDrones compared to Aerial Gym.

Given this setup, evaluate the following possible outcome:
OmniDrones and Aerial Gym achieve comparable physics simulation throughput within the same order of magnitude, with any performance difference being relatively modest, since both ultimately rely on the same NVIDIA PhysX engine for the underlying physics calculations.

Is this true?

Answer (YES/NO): NO